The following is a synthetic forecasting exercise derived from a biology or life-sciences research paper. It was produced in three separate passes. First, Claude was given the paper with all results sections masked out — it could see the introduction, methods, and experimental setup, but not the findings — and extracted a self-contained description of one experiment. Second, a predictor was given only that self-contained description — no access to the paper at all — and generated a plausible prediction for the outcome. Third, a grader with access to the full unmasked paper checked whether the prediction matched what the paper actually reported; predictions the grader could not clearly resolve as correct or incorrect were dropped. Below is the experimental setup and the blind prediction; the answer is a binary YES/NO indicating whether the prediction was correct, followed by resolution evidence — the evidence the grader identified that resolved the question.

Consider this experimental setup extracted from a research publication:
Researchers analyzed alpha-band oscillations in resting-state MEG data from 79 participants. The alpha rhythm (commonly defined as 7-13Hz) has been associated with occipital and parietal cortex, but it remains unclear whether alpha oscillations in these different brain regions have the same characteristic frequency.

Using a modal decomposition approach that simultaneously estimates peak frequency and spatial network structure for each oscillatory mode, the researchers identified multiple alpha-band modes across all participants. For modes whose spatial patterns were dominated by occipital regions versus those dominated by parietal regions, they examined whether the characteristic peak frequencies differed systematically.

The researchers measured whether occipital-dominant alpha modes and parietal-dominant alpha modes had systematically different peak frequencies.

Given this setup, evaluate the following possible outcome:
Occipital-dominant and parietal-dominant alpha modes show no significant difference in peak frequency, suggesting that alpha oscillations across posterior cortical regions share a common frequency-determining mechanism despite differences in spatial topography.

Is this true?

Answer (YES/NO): NO